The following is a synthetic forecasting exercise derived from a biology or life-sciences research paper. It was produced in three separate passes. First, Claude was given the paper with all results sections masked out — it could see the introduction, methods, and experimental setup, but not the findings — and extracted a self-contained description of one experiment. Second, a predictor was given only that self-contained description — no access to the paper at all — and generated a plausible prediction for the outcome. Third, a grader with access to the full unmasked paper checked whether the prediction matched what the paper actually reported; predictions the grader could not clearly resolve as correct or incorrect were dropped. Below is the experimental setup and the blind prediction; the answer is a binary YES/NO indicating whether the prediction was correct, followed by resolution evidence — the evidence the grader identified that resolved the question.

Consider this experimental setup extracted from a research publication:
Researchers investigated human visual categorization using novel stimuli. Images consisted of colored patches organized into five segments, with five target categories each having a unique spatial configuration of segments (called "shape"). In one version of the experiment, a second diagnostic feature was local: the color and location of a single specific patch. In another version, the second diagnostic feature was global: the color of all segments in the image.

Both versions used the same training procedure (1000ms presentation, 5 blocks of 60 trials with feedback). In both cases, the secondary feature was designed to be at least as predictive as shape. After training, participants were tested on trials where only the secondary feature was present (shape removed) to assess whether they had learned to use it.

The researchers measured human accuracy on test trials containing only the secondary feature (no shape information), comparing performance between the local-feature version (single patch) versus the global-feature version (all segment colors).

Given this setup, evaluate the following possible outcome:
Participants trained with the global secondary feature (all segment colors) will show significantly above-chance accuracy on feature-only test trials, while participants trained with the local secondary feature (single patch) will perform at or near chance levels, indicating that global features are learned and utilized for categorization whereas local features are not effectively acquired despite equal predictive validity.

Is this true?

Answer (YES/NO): YES